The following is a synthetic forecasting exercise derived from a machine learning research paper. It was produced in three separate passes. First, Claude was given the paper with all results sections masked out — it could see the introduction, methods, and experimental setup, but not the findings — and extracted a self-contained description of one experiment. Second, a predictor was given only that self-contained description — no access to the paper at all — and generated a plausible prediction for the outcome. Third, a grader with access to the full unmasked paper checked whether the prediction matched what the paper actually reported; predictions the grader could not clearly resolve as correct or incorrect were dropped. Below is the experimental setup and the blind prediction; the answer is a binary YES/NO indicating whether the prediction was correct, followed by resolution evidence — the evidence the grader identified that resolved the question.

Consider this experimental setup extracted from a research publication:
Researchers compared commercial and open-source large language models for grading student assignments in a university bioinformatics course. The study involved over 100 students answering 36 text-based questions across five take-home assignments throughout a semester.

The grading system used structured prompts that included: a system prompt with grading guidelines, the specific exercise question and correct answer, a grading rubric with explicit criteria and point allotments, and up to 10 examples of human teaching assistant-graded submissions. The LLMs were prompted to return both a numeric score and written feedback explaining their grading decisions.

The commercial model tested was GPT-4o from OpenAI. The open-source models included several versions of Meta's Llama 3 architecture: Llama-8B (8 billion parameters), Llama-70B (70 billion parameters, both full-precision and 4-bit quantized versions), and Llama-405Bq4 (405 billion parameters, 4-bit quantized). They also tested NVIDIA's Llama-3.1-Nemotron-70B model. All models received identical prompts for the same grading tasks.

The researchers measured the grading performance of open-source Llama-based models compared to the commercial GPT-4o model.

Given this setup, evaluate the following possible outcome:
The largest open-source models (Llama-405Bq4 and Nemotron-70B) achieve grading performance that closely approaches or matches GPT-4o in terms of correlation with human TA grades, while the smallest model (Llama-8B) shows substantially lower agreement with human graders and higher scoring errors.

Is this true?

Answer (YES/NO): NO